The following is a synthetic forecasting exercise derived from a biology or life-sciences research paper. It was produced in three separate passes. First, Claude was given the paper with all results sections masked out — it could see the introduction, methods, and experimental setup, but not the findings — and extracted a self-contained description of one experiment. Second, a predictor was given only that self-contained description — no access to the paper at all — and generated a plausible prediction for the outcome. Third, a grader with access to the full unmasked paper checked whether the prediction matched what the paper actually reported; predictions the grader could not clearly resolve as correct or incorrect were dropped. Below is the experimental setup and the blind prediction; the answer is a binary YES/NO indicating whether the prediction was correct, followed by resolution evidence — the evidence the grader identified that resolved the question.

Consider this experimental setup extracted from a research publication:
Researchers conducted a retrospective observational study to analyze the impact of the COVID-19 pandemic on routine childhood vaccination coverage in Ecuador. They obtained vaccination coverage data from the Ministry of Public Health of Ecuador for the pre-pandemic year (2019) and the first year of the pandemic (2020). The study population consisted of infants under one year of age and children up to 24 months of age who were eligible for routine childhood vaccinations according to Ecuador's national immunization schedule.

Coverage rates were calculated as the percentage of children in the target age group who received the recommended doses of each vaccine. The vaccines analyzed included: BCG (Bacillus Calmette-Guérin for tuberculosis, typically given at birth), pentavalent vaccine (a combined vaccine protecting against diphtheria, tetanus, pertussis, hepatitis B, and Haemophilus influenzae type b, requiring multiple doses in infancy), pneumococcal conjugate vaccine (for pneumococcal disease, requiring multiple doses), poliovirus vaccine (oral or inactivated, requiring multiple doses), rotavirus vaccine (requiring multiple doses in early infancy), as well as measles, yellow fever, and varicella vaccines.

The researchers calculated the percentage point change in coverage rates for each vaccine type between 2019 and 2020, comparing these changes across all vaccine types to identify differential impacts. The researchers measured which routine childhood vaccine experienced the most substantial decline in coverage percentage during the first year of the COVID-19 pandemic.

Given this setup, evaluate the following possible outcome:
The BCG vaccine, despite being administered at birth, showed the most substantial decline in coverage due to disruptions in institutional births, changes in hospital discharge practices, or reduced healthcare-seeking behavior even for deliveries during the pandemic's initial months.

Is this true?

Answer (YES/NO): NO